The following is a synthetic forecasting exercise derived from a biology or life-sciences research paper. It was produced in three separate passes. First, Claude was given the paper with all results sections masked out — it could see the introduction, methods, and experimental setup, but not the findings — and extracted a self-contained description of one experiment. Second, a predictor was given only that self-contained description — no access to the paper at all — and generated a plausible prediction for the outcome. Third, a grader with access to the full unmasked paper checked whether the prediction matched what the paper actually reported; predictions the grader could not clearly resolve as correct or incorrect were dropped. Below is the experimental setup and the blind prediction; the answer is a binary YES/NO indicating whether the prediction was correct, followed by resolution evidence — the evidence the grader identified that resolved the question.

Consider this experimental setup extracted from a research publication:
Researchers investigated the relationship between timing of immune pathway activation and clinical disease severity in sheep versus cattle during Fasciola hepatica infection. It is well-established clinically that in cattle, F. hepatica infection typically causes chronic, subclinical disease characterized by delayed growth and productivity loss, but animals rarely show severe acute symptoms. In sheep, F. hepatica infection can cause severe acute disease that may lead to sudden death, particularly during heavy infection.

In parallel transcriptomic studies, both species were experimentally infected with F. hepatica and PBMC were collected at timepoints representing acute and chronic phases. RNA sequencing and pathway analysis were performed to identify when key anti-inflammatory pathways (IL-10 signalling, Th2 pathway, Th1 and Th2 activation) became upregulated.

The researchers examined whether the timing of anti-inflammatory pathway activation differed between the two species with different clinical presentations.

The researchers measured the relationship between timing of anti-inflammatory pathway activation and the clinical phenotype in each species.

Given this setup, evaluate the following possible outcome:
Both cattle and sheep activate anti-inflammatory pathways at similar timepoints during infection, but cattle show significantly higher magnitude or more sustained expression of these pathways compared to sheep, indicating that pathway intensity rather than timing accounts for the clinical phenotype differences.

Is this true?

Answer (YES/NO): NO